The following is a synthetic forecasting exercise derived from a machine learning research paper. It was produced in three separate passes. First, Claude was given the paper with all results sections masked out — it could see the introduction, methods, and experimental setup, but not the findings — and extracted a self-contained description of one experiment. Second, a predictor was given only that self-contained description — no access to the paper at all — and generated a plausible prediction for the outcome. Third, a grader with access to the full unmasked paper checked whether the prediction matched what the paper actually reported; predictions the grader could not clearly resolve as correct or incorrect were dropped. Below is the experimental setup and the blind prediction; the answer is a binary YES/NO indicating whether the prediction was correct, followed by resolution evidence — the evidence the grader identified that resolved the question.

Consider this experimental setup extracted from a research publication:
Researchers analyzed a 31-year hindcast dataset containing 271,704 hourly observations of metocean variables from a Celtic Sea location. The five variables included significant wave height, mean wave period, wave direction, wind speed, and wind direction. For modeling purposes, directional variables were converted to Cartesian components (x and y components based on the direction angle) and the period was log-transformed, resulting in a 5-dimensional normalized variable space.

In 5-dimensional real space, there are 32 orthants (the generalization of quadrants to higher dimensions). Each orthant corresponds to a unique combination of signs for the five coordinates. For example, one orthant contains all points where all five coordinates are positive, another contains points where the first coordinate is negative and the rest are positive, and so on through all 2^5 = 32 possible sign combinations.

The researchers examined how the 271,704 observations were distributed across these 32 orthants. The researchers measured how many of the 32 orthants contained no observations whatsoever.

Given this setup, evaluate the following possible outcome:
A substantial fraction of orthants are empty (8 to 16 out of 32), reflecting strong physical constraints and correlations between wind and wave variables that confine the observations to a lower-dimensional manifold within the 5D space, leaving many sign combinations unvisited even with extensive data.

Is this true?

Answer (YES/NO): NO